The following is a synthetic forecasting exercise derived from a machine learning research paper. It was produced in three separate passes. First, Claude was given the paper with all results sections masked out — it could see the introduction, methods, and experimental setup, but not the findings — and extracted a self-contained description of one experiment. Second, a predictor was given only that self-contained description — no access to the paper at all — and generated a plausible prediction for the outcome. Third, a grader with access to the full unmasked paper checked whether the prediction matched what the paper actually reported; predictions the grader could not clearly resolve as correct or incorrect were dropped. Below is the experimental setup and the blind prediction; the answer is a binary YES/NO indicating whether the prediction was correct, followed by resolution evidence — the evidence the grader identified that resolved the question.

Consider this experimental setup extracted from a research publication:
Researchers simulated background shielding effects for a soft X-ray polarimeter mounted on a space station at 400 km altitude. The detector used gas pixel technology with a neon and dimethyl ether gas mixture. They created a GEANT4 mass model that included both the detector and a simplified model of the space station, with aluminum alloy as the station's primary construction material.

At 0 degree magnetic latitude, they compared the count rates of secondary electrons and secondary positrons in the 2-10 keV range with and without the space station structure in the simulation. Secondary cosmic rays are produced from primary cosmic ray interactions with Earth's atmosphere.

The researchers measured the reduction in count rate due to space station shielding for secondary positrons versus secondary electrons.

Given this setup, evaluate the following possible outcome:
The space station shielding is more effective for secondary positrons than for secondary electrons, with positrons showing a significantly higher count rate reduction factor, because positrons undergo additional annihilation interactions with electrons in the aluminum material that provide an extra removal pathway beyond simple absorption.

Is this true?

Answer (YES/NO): NO